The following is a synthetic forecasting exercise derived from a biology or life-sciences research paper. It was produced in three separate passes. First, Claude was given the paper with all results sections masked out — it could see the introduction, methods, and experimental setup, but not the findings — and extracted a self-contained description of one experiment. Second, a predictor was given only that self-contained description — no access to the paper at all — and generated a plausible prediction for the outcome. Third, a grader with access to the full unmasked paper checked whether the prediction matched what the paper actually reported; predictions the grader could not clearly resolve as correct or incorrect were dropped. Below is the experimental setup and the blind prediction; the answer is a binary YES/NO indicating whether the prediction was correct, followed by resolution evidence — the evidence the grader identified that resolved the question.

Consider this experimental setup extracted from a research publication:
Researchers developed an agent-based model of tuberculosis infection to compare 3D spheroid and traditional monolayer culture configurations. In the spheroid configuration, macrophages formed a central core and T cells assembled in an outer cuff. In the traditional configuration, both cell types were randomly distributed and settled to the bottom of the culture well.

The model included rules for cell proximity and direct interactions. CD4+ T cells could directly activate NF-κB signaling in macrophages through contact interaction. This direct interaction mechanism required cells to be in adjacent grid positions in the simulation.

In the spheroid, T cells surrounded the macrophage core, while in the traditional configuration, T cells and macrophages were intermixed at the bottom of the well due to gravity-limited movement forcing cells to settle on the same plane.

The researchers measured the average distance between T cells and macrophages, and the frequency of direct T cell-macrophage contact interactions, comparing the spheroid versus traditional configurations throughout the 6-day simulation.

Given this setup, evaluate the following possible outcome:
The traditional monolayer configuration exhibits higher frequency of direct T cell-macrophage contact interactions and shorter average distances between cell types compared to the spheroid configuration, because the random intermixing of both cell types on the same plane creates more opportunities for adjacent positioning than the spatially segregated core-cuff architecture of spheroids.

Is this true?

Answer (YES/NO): YES